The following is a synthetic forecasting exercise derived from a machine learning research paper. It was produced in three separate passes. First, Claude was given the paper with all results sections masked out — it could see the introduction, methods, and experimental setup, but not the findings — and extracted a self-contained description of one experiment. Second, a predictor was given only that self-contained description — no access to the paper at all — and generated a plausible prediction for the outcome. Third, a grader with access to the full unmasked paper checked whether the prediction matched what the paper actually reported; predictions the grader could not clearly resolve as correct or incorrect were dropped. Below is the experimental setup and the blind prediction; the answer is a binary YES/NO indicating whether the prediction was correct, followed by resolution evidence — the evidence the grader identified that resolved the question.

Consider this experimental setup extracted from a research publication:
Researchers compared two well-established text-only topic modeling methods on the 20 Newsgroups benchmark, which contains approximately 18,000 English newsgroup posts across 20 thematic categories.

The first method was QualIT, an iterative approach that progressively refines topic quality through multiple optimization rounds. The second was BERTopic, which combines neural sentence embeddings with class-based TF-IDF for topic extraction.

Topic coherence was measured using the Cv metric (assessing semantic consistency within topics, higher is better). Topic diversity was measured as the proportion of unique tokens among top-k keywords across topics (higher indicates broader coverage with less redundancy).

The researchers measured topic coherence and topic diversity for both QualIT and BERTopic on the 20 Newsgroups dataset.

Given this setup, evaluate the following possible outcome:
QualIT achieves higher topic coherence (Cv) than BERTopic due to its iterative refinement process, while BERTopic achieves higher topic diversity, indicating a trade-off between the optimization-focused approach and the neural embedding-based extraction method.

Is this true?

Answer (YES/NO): NO